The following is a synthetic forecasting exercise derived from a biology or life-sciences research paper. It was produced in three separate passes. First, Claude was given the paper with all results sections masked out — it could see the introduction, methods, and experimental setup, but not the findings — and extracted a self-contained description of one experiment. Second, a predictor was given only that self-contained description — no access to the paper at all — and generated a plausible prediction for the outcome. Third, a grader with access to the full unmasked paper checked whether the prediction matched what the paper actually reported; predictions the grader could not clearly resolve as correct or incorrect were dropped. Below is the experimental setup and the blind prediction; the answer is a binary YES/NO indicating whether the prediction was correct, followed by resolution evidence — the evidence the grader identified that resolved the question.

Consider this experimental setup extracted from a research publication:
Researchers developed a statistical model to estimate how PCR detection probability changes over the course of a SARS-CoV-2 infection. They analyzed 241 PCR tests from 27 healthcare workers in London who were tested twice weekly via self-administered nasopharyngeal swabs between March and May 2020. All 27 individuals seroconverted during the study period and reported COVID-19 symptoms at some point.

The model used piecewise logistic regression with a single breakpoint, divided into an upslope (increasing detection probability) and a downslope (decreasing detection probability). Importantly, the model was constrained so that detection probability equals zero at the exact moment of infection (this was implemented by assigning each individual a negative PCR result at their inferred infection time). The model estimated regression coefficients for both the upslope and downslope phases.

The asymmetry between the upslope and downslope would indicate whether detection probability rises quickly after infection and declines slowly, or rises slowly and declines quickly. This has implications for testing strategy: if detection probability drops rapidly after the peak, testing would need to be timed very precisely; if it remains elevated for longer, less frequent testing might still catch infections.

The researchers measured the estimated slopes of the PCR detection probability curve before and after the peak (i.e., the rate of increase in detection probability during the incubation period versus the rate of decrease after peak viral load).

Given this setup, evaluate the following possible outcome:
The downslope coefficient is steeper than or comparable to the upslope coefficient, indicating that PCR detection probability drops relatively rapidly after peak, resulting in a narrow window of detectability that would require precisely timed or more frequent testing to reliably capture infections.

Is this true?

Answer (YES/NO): NO